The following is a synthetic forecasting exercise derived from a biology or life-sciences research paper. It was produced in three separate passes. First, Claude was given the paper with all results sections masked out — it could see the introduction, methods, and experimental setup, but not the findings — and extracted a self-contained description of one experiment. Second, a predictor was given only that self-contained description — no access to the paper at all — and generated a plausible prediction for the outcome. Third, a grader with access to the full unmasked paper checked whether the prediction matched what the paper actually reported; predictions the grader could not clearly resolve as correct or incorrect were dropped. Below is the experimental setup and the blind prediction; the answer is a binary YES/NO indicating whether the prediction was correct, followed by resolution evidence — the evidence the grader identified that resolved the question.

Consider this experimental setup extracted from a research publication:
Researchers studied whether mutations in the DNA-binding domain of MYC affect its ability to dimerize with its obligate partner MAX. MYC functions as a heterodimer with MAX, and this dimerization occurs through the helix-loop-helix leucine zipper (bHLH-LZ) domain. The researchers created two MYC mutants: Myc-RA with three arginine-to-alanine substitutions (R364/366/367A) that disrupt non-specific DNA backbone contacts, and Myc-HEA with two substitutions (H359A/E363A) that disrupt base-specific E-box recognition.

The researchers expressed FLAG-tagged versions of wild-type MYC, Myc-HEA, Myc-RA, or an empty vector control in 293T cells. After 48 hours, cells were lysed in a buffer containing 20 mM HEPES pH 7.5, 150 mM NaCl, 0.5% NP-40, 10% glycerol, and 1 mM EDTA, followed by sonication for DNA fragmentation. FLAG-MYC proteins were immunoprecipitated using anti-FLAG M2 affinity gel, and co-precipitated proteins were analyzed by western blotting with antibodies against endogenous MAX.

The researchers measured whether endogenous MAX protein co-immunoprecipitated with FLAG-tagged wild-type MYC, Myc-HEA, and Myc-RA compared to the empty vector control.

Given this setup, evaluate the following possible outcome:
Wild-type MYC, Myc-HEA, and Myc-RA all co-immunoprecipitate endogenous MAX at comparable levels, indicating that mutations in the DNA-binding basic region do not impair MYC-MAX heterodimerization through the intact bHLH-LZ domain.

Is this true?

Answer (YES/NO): YES